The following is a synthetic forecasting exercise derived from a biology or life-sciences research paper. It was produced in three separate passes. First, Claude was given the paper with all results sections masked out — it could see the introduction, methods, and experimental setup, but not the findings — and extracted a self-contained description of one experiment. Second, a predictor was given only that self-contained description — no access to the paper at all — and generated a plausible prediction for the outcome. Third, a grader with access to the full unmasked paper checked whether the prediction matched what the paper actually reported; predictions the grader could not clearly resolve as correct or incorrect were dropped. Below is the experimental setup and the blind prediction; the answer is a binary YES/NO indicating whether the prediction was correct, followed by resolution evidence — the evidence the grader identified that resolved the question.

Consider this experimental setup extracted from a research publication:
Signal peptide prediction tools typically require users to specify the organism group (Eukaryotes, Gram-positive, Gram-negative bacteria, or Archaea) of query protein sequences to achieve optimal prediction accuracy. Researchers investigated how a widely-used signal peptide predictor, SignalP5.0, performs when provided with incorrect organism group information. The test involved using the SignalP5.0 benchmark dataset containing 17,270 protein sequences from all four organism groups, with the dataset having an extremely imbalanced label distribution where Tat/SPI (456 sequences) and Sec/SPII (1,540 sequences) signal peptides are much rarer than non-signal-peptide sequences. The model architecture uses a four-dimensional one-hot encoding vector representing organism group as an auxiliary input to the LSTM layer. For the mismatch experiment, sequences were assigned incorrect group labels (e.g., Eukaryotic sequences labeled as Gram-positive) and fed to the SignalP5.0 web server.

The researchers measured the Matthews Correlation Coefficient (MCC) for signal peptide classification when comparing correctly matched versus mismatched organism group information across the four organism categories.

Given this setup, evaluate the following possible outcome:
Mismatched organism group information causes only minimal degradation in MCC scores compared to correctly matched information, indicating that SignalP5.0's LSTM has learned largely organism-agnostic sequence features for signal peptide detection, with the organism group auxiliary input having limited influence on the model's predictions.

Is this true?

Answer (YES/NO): NO